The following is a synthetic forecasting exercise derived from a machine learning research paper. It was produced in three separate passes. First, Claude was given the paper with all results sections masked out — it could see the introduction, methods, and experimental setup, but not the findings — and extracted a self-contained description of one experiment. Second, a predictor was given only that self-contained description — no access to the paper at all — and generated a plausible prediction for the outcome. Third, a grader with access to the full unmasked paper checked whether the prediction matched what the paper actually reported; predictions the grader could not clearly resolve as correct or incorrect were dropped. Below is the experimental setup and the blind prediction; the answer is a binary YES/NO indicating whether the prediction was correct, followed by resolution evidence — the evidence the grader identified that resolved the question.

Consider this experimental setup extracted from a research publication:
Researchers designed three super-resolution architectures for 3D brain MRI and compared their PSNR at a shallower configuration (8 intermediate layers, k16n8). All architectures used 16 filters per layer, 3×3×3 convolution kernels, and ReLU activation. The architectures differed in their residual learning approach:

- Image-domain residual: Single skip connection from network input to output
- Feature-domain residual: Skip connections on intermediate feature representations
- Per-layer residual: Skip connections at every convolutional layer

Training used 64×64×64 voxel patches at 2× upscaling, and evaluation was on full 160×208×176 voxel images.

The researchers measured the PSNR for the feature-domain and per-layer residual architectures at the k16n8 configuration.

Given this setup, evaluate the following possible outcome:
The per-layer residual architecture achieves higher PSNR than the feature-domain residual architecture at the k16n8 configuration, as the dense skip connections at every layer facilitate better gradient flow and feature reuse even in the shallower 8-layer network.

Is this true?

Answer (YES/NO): NO